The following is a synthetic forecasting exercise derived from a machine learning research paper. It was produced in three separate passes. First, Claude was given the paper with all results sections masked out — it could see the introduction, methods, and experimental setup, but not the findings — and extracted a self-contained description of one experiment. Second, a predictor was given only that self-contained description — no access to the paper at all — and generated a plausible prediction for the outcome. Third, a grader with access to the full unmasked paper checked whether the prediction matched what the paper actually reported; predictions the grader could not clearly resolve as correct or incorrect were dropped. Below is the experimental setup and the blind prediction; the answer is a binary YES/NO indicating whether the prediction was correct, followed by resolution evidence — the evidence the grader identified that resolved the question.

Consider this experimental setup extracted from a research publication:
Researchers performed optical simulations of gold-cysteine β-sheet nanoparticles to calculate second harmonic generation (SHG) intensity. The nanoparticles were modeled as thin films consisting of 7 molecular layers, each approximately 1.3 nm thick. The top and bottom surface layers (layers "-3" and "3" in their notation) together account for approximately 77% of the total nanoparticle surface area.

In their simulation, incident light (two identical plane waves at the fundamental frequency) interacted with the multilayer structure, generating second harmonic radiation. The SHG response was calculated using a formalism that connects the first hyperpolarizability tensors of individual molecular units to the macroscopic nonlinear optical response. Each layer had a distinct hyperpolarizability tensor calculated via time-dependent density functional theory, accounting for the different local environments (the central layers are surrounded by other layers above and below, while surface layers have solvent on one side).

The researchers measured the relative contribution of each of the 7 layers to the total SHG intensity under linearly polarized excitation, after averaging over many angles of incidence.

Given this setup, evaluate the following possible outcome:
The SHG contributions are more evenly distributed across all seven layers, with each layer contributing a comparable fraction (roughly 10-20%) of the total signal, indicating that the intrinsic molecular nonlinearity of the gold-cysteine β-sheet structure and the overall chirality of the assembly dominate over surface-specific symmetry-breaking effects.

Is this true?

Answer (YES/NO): YES